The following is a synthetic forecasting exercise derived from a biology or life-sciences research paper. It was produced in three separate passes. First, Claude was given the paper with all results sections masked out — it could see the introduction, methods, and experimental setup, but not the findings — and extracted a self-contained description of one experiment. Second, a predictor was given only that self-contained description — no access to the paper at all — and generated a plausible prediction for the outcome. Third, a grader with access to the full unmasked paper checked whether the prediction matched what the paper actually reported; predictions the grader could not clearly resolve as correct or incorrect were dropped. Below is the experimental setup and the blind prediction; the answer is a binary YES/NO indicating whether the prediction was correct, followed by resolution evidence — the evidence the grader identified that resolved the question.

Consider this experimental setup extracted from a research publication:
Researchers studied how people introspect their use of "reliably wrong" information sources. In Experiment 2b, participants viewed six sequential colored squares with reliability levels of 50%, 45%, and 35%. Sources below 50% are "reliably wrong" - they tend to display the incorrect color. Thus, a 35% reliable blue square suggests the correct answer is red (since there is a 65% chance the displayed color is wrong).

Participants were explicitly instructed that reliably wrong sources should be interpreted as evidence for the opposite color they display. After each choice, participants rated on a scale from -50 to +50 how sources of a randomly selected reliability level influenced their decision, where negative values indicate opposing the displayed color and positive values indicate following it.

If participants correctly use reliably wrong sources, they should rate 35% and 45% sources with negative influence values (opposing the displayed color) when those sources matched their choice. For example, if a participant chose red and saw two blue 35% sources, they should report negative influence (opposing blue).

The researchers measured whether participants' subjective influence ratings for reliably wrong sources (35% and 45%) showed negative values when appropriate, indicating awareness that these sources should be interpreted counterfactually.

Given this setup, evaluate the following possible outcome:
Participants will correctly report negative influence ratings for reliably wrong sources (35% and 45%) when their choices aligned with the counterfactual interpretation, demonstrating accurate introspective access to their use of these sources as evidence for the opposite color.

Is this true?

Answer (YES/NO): NO